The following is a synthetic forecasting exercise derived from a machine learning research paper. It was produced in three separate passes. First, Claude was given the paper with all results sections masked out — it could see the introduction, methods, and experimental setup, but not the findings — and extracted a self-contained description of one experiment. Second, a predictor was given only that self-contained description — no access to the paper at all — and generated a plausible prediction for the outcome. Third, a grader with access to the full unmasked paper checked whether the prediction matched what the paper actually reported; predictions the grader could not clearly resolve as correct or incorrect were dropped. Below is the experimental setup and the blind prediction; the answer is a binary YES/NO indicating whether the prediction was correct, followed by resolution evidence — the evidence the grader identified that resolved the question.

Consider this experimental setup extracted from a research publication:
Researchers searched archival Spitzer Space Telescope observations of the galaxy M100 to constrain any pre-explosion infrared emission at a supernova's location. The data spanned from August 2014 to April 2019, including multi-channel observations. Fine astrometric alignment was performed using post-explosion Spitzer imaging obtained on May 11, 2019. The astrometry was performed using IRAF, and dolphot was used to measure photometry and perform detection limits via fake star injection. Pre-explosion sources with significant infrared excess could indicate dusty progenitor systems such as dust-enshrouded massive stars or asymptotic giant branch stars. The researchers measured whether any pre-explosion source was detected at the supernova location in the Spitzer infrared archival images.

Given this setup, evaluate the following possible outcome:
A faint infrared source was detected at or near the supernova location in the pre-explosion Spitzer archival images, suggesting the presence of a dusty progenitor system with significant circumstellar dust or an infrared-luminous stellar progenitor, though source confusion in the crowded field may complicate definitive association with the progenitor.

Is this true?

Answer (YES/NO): NO